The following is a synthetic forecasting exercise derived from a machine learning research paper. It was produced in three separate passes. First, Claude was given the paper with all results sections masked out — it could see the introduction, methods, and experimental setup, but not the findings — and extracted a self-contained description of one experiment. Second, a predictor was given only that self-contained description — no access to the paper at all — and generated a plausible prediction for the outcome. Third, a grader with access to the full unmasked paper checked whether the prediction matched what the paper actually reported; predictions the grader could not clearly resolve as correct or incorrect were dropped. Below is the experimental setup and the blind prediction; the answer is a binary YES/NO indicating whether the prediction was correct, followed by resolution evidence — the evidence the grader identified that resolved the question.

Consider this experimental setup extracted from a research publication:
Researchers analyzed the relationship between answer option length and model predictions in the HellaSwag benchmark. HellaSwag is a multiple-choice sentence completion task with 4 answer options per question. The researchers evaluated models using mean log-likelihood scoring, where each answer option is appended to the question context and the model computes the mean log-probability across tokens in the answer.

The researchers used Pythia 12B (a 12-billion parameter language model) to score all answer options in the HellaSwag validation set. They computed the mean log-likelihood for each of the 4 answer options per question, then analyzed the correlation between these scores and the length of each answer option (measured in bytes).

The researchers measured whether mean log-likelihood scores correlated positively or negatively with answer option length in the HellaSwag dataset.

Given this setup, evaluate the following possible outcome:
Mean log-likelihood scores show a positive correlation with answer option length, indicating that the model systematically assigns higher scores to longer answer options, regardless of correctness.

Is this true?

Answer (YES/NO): YES